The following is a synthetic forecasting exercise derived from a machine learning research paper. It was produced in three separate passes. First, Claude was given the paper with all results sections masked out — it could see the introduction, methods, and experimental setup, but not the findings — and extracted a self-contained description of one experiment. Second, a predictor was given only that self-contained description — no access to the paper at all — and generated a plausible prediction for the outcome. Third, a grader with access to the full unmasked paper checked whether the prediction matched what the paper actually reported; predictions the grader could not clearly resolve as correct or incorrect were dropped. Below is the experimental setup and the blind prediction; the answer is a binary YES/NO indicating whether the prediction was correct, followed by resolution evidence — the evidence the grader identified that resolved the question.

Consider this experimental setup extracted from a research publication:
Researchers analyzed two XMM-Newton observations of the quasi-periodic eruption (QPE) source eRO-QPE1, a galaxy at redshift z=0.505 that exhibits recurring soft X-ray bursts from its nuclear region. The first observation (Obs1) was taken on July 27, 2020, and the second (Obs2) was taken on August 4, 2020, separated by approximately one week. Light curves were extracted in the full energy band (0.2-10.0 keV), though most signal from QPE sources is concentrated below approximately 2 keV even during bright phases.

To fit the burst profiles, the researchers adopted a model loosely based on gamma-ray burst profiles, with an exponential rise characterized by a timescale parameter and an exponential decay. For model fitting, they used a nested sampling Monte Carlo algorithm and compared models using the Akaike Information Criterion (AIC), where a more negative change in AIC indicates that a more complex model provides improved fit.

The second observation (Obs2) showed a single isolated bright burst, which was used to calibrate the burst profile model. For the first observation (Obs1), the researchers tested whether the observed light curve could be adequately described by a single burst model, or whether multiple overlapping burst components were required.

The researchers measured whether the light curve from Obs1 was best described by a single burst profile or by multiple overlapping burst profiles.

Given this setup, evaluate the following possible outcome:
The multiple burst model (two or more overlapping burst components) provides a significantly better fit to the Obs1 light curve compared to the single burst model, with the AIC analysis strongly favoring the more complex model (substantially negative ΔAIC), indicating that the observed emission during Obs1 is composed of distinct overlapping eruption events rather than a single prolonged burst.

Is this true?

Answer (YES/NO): YES